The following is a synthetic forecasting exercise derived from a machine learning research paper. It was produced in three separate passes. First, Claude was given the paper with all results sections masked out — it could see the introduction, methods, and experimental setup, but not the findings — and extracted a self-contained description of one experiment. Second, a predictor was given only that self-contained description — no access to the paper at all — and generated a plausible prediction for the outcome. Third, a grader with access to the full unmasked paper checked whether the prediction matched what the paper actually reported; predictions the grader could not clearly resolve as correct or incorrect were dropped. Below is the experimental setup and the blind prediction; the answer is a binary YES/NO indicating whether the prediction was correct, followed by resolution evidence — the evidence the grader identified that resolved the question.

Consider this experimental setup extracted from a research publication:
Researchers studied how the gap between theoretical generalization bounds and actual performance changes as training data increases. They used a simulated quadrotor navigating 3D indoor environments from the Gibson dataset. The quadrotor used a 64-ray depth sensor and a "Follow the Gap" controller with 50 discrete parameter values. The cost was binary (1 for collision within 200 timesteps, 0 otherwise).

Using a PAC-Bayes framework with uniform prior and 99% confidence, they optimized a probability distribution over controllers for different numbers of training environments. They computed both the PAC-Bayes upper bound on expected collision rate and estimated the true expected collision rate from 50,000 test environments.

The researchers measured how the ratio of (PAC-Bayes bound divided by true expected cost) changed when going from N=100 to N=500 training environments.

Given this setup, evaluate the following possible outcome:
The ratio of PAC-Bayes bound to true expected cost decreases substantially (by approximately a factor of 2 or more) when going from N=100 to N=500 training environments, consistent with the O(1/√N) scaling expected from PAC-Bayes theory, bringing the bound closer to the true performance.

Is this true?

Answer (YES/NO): NO